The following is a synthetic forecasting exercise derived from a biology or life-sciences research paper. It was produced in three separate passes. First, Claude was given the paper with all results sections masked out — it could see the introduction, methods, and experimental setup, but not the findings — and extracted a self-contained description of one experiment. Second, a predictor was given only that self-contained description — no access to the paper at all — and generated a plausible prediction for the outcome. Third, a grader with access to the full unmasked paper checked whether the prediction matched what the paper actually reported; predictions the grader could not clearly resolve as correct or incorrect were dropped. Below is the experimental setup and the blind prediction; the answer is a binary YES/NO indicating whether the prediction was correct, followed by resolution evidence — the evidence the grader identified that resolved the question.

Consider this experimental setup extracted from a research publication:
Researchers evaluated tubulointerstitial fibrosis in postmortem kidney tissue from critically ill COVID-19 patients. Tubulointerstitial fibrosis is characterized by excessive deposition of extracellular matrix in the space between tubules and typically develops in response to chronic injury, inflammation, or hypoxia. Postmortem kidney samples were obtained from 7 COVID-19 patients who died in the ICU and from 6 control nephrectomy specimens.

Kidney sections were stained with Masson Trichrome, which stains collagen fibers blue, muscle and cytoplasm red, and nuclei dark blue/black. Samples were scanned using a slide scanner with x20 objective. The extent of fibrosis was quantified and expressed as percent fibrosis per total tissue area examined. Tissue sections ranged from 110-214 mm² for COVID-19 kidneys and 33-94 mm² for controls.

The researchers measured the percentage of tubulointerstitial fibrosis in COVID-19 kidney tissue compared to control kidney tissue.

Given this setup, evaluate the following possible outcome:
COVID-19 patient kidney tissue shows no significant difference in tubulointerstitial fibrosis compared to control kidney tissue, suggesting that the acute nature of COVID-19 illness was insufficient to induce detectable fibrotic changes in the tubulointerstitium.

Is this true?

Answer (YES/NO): NO